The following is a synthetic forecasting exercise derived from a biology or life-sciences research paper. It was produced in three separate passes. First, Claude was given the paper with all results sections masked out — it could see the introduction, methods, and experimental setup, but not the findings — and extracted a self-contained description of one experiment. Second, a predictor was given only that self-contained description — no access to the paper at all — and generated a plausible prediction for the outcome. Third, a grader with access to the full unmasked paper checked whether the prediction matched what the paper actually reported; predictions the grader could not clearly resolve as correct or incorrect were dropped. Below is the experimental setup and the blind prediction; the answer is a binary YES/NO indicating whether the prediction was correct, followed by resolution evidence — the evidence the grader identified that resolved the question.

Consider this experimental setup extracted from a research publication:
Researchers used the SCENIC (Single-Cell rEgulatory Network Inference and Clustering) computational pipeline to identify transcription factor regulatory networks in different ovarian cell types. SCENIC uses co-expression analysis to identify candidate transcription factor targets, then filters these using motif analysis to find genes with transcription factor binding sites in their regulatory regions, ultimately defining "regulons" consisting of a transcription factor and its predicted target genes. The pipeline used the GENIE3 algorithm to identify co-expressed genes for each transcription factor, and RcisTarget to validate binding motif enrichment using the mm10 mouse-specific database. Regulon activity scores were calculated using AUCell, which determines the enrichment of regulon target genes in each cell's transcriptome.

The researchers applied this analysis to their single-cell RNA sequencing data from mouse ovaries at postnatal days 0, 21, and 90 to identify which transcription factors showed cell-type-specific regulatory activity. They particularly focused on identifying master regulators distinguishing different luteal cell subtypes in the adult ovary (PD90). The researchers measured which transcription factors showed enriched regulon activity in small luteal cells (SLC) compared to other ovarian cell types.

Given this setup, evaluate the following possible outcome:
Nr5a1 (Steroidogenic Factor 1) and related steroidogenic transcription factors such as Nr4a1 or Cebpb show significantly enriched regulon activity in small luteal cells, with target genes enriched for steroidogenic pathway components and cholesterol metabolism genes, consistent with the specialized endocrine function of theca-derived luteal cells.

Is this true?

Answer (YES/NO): NO